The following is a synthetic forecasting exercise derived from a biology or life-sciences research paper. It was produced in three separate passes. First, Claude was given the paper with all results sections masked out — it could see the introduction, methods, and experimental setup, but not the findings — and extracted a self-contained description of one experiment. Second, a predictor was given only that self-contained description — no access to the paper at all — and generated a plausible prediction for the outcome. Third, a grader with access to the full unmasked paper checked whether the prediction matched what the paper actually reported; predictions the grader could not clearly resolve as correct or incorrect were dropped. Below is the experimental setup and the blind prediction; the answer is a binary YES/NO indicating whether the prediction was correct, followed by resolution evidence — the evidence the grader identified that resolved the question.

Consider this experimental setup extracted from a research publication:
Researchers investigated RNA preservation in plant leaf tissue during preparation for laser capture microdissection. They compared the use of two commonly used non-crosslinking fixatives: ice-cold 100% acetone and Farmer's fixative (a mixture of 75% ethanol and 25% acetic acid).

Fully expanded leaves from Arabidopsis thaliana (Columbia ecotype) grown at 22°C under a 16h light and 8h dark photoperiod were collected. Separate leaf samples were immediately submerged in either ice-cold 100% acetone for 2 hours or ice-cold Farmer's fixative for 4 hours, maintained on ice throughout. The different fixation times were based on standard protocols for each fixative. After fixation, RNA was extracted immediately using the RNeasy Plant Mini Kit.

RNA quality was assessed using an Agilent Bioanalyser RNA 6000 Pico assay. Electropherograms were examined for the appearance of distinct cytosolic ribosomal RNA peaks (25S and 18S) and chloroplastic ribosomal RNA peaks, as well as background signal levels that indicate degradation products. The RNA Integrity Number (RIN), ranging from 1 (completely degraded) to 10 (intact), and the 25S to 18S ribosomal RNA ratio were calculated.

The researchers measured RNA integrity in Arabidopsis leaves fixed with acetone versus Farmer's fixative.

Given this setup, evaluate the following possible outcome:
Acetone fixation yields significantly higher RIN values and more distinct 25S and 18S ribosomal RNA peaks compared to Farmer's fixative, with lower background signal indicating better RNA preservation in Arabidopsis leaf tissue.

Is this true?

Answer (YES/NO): NO